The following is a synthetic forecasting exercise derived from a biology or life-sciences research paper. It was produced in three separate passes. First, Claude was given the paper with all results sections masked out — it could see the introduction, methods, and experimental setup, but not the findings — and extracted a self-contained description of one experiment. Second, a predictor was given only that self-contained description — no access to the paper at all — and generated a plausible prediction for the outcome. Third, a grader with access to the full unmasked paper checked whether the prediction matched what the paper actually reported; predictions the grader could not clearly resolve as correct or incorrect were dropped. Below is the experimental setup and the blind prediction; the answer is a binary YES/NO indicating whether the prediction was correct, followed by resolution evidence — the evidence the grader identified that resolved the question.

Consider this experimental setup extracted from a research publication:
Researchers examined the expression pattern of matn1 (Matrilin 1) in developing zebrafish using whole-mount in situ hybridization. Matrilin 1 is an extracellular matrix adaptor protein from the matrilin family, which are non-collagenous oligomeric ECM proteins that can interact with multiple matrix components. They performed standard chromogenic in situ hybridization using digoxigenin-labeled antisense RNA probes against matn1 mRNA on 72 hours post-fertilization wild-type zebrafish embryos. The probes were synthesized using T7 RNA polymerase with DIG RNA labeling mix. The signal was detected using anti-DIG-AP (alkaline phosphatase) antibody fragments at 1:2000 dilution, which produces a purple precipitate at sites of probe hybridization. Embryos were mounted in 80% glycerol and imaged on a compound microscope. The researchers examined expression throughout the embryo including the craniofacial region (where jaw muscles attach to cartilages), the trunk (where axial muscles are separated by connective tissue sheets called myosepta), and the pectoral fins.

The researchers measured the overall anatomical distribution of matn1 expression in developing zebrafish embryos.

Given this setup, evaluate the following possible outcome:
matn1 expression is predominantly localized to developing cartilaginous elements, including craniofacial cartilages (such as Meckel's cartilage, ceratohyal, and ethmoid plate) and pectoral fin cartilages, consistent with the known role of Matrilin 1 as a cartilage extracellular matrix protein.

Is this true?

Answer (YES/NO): YES